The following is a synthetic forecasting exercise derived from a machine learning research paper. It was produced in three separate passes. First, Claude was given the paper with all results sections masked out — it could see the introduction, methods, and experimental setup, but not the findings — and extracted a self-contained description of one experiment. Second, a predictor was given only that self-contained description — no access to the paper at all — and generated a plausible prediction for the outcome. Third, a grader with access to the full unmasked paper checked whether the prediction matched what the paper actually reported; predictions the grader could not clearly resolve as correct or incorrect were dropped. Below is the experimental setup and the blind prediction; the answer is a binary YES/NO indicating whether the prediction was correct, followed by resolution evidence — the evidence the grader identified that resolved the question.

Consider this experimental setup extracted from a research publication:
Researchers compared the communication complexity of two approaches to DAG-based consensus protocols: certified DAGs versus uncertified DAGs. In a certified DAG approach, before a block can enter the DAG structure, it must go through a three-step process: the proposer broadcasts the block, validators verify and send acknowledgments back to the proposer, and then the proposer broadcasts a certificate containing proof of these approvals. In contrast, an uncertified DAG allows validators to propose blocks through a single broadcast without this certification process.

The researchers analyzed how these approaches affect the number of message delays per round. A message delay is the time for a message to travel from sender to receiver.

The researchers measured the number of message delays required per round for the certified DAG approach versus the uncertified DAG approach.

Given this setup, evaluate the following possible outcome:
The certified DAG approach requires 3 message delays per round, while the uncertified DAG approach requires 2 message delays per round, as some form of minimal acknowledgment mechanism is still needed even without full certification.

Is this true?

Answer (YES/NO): NO